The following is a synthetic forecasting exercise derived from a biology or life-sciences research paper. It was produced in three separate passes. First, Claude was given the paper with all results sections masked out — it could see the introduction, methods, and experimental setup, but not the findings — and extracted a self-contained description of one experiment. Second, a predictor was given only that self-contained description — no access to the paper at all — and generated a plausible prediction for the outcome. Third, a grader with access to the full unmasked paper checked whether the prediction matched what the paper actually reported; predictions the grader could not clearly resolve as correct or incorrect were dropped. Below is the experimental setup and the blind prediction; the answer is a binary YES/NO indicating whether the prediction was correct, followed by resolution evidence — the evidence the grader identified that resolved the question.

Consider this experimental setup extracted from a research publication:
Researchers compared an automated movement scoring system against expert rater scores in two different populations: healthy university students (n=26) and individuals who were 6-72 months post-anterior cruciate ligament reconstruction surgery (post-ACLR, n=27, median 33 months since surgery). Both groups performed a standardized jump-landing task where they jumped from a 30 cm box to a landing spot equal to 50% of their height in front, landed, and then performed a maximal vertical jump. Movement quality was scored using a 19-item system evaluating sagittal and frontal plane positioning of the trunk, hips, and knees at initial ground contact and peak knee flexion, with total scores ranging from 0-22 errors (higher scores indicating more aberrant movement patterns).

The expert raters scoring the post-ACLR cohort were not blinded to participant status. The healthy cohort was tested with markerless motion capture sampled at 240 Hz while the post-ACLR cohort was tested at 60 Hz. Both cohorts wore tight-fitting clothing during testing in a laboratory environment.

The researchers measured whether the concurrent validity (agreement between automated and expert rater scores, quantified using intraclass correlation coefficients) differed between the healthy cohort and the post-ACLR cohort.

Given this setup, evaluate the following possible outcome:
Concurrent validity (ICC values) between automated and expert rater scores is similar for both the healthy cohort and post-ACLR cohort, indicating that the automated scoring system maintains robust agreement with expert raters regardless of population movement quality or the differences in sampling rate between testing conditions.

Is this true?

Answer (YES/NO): YES